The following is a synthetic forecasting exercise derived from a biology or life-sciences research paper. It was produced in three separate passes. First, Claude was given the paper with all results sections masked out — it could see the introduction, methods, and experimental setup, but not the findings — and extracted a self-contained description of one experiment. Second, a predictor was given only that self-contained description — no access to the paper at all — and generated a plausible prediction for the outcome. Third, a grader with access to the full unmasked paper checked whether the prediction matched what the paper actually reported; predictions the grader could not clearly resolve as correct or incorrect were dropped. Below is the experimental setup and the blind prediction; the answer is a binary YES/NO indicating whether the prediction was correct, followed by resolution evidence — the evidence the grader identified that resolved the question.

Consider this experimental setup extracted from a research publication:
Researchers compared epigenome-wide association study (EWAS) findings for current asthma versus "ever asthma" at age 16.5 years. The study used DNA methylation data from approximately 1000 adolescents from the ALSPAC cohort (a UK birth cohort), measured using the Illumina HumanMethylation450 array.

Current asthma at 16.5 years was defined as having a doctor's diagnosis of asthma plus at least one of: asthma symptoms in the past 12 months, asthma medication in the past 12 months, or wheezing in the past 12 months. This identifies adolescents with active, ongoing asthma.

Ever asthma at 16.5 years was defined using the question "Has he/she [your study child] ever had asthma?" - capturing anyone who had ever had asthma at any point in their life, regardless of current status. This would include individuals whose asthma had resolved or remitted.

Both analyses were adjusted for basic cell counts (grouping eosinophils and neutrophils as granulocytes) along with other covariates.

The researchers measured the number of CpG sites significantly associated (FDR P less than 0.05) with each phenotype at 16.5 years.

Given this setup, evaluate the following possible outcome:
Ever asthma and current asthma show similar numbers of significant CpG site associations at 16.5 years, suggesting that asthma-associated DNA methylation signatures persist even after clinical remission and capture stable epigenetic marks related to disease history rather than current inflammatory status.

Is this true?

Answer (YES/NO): NO